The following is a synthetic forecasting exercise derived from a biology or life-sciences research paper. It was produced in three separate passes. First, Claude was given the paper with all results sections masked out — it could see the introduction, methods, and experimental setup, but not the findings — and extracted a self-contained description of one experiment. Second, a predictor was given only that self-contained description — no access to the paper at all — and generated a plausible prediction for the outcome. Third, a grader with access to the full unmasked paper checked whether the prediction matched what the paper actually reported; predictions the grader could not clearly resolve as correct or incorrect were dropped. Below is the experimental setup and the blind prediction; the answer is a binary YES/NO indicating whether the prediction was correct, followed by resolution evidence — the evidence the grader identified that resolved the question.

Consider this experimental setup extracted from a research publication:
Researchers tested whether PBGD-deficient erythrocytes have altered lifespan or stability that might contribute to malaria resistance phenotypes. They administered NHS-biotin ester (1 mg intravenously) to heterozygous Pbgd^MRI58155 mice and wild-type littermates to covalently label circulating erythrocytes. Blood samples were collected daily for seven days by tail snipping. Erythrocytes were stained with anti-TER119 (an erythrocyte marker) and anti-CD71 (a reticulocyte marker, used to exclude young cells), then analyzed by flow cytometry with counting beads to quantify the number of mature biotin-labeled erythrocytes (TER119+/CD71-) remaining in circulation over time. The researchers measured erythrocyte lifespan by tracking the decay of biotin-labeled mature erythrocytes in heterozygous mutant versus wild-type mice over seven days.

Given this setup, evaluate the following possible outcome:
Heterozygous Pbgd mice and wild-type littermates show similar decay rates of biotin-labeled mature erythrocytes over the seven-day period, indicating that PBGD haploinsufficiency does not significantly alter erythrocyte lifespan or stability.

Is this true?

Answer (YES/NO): YES